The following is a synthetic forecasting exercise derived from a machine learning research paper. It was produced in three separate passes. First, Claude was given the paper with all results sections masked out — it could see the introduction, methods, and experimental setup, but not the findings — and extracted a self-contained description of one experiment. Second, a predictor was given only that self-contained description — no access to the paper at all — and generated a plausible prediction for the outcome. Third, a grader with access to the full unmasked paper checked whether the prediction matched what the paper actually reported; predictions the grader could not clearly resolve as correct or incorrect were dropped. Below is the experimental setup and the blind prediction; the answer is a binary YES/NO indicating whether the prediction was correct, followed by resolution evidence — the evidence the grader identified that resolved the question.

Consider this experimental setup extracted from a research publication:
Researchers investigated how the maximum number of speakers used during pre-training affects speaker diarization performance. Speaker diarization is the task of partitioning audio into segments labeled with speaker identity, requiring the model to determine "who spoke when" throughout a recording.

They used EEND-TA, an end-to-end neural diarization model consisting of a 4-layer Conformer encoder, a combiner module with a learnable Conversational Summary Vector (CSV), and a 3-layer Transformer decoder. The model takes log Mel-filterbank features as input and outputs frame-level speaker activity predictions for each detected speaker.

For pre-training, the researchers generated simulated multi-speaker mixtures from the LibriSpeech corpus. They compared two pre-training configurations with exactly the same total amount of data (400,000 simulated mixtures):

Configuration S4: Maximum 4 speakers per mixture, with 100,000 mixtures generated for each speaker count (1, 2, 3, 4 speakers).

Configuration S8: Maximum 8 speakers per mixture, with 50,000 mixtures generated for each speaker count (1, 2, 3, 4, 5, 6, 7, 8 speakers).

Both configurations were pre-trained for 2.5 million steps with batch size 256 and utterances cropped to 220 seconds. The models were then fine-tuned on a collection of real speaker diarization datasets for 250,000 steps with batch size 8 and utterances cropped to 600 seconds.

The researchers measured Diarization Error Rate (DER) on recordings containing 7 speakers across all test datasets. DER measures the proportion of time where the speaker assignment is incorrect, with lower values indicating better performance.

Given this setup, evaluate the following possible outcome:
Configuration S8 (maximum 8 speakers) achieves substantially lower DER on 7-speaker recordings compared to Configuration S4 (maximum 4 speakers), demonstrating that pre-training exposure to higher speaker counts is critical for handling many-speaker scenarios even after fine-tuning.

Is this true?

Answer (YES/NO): YES